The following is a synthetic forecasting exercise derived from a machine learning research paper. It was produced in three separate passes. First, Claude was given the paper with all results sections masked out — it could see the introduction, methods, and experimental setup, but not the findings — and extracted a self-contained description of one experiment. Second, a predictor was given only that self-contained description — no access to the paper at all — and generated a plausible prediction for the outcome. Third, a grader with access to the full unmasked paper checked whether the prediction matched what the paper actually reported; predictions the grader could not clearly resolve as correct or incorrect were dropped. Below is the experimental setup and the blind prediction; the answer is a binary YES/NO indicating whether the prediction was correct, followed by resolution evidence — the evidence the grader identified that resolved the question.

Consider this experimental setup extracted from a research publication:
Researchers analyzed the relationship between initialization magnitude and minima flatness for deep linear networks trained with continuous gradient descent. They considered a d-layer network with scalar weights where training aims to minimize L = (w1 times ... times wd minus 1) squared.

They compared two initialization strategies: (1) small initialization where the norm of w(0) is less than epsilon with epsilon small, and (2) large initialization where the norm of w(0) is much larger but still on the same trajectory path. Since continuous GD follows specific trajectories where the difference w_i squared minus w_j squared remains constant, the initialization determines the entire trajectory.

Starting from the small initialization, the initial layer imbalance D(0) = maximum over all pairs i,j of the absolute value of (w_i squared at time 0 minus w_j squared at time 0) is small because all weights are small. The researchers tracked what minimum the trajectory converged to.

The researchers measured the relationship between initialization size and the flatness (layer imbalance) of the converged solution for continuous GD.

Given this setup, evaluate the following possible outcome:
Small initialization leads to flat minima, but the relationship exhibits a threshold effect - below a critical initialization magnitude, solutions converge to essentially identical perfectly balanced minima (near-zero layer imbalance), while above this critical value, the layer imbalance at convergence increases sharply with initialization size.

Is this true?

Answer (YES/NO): NO